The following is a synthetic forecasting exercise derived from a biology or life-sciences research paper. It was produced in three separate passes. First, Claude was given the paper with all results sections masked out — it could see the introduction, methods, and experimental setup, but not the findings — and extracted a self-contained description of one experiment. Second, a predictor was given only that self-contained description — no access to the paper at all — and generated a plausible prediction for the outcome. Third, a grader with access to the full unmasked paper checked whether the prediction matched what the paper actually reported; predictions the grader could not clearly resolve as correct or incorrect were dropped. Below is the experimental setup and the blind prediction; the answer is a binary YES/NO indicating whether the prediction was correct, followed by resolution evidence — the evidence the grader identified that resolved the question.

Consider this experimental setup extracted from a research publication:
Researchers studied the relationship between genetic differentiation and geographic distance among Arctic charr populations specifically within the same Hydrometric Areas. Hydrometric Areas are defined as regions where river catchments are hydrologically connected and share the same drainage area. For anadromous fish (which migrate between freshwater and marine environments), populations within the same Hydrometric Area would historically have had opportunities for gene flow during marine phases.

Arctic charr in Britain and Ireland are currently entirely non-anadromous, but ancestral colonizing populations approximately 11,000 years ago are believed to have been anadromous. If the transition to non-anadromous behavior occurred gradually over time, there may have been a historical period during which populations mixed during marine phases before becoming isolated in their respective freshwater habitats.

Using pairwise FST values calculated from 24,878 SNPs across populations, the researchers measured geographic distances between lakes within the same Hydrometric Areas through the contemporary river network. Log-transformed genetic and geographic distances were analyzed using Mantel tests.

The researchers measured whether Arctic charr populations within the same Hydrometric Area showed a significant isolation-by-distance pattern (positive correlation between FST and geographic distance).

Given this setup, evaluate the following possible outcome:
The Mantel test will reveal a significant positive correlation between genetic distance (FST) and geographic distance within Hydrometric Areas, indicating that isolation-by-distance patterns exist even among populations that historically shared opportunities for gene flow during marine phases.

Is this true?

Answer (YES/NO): YES